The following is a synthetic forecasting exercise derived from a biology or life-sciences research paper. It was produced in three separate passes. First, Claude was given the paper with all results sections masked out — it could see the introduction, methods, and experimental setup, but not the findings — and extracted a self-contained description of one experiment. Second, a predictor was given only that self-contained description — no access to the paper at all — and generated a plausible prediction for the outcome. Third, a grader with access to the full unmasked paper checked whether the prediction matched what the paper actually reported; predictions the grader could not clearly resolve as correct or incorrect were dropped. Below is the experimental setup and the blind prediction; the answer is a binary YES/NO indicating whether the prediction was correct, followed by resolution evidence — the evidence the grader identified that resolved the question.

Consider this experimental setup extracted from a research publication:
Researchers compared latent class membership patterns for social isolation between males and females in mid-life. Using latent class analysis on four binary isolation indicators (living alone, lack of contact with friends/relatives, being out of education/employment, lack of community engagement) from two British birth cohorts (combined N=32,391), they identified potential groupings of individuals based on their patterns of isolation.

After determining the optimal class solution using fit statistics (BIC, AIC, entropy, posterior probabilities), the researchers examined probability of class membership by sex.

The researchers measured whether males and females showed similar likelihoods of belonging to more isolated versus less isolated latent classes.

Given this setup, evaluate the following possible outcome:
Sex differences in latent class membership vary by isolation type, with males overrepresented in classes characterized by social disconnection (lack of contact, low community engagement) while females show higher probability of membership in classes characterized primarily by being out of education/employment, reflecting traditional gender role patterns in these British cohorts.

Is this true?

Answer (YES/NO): NO